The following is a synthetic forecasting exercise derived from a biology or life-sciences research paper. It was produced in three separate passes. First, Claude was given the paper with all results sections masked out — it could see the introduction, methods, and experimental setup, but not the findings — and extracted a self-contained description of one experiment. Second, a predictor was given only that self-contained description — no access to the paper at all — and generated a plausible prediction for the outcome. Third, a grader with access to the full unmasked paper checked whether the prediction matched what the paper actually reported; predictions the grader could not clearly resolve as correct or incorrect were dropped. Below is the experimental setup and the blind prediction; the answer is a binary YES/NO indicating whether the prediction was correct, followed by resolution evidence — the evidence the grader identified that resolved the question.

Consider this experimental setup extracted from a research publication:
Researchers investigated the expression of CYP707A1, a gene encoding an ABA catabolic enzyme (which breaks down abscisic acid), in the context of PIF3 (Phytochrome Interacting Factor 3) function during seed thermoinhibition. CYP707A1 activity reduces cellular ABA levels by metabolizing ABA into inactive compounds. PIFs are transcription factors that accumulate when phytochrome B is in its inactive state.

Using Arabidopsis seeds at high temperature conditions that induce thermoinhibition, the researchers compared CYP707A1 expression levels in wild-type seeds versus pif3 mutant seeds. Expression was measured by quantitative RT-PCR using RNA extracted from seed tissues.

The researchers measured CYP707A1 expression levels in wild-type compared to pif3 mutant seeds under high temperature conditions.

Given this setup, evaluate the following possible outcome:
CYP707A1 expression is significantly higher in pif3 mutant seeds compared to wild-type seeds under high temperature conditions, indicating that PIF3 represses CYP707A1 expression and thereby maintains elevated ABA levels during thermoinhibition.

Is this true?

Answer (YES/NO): YES